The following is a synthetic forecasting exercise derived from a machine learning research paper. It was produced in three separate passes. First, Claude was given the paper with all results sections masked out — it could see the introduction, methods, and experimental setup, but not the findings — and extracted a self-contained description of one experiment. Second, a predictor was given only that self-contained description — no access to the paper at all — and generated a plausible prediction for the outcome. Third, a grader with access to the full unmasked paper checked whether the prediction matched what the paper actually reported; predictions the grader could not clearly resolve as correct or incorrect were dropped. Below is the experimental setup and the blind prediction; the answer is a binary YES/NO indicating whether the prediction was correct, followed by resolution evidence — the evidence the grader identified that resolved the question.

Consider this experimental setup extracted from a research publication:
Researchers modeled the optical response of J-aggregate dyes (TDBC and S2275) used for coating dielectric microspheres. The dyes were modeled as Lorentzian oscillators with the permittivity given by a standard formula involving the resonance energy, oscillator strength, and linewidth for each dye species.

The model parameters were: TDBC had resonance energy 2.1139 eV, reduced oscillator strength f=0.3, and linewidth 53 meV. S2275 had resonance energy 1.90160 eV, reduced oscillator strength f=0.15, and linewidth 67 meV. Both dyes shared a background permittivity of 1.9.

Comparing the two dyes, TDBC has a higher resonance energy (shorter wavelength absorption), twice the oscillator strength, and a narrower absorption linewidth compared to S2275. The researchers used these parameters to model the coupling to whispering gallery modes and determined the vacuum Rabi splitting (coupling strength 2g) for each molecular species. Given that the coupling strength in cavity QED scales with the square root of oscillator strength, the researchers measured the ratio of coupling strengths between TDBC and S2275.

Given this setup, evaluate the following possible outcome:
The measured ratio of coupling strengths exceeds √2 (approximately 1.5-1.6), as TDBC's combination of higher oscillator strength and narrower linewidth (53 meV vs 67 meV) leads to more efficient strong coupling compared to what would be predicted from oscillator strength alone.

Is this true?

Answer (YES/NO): NO